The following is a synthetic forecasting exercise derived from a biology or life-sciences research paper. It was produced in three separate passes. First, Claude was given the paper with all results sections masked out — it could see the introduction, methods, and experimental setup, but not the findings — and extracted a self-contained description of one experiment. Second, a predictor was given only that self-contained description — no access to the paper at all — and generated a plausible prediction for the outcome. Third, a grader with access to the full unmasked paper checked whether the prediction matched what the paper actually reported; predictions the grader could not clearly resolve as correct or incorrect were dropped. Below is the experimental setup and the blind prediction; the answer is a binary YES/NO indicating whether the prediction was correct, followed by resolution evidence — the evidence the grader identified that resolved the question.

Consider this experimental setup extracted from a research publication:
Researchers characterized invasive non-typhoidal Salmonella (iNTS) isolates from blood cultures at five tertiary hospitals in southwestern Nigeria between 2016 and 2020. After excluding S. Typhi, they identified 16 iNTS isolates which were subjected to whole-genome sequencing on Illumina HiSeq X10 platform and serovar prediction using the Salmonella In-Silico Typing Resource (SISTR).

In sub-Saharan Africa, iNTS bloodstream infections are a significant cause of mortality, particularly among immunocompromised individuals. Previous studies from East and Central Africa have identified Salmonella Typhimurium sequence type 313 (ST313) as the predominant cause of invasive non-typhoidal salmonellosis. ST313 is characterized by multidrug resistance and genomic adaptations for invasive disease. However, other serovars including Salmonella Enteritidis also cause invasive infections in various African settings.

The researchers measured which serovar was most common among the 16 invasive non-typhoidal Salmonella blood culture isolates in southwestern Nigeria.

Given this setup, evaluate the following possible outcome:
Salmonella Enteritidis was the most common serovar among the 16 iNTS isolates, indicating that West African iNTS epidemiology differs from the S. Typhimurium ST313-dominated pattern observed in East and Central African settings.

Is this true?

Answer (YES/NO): YES